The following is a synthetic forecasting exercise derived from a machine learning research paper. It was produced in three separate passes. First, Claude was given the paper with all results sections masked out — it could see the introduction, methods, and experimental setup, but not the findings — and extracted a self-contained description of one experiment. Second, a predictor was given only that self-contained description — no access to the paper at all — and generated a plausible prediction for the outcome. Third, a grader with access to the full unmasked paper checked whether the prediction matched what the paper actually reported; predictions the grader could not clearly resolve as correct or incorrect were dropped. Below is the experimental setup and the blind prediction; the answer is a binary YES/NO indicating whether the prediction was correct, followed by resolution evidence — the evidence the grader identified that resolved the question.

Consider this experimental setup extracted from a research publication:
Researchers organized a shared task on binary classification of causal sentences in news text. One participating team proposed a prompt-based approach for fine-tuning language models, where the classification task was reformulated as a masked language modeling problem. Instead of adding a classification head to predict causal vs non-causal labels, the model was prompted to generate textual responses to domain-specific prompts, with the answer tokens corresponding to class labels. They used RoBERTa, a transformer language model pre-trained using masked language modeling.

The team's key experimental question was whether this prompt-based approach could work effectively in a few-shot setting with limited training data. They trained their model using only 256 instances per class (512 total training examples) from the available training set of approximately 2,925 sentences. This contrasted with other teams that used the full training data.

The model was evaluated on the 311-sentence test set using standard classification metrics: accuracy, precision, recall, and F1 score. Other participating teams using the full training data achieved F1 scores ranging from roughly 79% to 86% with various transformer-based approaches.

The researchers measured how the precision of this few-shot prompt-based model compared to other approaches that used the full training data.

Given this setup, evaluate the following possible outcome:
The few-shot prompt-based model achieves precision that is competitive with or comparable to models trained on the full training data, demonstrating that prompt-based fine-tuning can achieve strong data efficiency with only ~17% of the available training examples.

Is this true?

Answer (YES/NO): YES